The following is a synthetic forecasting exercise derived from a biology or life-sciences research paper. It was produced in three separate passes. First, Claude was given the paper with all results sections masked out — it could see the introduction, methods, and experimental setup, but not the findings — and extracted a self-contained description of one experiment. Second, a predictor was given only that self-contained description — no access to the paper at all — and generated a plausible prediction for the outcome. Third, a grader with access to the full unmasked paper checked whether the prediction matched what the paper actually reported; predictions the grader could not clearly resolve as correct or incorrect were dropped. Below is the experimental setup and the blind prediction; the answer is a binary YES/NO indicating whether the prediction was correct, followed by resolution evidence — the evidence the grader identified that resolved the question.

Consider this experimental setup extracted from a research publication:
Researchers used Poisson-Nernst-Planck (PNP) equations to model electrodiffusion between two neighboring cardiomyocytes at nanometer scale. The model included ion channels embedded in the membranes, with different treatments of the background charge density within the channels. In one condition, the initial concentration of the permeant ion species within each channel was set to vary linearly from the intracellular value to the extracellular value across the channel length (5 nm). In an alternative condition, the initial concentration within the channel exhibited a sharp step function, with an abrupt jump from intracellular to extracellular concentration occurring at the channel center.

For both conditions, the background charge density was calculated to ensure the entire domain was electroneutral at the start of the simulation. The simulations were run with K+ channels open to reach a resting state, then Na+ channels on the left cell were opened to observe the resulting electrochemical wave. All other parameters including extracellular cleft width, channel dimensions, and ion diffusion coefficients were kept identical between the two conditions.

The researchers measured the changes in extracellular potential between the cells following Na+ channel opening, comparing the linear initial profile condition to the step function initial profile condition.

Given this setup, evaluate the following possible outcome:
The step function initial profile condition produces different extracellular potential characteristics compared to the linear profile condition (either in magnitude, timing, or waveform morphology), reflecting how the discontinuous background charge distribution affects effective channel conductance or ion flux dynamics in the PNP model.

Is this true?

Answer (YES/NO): YES